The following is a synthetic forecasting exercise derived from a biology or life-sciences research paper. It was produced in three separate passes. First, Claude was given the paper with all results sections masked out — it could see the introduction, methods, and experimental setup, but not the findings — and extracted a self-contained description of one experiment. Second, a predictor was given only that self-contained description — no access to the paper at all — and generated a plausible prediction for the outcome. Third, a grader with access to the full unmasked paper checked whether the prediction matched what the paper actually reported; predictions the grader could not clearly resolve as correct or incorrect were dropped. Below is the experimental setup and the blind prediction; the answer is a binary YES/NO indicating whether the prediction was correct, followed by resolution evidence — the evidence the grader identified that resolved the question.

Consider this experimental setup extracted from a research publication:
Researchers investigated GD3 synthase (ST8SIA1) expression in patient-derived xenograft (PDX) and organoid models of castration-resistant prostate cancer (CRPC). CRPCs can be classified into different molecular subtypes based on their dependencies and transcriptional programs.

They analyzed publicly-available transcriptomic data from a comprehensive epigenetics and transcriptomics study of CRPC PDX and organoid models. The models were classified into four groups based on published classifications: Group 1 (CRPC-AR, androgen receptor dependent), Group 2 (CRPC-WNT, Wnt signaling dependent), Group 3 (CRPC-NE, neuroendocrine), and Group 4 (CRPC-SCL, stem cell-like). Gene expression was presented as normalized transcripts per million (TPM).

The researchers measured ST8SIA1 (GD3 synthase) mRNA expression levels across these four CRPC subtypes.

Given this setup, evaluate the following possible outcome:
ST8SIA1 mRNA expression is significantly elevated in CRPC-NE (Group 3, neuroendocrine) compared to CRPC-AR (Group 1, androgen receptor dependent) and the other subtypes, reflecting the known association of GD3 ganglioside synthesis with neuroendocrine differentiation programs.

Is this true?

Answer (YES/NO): NO